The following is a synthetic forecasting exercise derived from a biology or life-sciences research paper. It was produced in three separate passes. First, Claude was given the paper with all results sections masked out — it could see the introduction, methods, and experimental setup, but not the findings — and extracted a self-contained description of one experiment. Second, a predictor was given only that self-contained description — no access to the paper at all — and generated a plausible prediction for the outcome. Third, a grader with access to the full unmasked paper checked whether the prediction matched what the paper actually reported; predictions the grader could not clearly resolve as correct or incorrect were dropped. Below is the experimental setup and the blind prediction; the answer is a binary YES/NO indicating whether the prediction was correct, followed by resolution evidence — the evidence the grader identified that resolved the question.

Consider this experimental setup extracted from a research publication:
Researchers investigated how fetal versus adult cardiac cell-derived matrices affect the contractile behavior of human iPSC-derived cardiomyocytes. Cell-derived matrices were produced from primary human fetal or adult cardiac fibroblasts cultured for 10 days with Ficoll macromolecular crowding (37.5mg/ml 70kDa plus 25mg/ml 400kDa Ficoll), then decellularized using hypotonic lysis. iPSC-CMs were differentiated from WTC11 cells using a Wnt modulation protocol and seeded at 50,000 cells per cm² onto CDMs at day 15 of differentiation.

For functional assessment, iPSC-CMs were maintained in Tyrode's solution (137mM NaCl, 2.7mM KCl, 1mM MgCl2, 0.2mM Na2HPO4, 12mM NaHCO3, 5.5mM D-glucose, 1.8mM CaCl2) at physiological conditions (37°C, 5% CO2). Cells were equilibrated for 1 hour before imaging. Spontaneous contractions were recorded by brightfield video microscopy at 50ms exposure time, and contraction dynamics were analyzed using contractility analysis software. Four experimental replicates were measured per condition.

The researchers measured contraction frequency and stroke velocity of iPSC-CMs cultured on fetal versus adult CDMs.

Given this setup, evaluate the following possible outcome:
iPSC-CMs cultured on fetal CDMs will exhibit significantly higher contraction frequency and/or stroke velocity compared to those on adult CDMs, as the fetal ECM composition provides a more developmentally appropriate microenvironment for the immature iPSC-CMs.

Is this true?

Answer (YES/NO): YES